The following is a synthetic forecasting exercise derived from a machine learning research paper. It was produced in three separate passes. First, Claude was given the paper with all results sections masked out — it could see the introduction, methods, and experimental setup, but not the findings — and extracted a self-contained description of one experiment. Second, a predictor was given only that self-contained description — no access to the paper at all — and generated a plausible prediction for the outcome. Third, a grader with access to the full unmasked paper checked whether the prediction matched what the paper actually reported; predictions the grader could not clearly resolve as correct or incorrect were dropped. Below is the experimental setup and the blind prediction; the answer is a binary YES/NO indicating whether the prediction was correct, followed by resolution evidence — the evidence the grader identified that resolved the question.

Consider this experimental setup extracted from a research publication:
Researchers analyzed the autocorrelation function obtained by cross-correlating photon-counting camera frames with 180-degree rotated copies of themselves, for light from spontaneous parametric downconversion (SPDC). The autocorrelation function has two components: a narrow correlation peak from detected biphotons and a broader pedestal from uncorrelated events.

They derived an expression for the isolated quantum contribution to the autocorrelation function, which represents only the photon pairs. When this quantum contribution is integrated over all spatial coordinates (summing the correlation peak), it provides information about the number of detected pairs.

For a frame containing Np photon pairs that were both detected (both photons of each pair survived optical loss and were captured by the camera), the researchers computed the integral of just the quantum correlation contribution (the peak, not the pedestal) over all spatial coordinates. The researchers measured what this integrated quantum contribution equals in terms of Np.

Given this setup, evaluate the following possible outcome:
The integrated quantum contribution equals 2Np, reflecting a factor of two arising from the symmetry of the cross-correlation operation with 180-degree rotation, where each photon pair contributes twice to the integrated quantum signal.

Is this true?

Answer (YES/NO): YES